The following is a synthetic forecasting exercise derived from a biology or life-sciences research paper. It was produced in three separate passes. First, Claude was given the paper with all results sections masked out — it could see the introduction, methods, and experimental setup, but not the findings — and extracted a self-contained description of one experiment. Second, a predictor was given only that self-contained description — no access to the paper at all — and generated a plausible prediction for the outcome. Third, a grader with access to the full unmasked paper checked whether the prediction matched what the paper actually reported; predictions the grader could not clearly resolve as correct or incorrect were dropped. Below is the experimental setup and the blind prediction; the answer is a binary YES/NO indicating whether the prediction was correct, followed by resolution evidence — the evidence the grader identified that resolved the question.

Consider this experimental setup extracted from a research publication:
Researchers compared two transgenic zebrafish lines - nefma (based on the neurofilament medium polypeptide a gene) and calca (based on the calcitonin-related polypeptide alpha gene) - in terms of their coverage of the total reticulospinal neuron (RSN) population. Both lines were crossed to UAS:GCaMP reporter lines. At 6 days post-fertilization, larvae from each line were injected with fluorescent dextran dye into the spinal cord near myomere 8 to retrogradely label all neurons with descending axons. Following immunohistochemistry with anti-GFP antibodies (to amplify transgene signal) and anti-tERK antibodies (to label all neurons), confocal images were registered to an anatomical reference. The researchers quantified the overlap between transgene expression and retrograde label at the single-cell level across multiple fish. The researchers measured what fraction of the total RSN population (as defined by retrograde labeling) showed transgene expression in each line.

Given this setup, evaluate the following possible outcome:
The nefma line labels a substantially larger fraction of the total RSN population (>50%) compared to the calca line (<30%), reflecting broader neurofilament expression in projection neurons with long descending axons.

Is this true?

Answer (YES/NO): NO